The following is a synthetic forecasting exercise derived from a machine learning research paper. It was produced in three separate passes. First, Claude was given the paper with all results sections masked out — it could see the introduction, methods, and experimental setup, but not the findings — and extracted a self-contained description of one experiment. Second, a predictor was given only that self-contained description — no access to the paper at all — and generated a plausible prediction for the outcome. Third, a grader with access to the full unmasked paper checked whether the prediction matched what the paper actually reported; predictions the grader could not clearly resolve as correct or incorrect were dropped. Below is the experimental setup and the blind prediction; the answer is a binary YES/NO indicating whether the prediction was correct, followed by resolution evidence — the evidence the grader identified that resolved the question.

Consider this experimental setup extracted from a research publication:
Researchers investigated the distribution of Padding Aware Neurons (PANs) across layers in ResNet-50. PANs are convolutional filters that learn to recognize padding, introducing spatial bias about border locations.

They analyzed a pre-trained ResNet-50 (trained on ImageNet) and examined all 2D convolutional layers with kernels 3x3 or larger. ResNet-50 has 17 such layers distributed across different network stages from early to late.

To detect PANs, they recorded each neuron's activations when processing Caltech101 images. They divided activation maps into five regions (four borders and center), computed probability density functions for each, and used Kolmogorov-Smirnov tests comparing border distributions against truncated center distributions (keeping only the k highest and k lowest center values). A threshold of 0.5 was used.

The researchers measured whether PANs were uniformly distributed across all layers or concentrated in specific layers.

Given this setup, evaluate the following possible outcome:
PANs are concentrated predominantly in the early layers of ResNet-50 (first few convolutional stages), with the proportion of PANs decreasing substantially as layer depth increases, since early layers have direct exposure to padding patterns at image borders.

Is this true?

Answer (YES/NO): NO